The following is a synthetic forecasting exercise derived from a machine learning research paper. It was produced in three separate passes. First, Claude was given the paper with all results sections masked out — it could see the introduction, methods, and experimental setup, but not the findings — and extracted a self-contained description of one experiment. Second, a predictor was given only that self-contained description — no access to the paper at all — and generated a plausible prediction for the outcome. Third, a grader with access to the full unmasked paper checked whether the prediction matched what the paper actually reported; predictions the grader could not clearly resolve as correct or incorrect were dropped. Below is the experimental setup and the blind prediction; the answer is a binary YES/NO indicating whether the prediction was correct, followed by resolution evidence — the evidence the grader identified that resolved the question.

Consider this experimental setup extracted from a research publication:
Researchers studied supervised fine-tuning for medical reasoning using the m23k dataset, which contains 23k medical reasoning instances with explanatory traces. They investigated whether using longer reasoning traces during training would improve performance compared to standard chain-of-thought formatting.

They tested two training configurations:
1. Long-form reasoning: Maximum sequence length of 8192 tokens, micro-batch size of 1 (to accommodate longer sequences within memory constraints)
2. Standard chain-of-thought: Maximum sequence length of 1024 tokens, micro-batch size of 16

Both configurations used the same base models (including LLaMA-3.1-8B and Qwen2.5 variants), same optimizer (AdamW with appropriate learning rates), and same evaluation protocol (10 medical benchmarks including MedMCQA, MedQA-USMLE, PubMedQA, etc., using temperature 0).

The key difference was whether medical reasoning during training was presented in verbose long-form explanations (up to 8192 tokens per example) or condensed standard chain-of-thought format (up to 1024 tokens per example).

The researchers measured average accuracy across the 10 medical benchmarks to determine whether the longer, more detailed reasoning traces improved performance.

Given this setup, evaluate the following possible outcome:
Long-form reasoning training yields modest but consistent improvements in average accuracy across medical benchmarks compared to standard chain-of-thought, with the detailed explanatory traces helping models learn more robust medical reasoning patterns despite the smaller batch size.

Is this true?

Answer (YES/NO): NO